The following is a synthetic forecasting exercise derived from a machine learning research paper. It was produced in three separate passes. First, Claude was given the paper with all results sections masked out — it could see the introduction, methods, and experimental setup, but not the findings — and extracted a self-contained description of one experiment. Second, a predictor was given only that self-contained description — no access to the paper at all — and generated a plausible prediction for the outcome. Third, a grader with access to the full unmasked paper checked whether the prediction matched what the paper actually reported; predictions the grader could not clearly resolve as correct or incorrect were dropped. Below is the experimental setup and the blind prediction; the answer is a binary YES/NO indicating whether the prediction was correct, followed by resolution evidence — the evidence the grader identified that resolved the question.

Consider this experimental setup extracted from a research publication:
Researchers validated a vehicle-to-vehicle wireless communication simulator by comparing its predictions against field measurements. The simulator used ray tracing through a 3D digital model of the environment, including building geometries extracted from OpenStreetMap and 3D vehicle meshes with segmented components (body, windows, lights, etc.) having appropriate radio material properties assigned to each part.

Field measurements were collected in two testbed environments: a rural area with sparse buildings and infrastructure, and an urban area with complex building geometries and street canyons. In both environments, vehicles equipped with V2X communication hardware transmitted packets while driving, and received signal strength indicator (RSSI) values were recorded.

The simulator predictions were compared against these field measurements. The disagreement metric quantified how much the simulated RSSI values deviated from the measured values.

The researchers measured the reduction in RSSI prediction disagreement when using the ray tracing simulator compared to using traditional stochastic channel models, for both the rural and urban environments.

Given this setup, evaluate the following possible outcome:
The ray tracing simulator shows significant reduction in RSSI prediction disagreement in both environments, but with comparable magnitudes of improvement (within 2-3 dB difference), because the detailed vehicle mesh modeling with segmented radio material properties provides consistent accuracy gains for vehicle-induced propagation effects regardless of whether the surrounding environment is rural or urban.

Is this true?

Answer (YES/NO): NO